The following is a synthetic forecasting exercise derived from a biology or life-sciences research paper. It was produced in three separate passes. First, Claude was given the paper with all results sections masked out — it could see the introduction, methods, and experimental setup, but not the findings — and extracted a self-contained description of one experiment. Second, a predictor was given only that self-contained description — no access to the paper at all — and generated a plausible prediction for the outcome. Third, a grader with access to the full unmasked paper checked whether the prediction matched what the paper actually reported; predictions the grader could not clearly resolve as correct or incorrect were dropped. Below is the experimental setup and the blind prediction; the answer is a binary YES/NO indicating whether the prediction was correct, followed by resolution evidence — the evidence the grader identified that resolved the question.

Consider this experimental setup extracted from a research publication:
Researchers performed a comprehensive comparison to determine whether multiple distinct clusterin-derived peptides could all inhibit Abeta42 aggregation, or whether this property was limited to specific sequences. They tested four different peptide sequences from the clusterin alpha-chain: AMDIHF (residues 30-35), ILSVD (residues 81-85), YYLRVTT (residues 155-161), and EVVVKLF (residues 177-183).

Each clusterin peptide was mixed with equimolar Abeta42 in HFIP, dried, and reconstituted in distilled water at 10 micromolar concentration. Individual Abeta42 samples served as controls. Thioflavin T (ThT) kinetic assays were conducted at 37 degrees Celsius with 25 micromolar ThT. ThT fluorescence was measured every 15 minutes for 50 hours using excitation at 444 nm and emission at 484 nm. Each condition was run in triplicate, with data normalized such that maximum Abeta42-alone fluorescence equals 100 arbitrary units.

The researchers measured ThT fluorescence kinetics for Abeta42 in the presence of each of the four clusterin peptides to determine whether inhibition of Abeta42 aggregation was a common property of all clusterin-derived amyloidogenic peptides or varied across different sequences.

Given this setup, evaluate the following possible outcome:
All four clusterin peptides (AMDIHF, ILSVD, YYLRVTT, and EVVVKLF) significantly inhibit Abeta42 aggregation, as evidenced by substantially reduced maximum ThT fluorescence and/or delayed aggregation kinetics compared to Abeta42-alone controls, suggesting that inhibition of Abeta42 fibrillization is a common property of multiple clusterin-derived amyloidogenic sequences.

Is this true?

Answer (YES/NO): NO